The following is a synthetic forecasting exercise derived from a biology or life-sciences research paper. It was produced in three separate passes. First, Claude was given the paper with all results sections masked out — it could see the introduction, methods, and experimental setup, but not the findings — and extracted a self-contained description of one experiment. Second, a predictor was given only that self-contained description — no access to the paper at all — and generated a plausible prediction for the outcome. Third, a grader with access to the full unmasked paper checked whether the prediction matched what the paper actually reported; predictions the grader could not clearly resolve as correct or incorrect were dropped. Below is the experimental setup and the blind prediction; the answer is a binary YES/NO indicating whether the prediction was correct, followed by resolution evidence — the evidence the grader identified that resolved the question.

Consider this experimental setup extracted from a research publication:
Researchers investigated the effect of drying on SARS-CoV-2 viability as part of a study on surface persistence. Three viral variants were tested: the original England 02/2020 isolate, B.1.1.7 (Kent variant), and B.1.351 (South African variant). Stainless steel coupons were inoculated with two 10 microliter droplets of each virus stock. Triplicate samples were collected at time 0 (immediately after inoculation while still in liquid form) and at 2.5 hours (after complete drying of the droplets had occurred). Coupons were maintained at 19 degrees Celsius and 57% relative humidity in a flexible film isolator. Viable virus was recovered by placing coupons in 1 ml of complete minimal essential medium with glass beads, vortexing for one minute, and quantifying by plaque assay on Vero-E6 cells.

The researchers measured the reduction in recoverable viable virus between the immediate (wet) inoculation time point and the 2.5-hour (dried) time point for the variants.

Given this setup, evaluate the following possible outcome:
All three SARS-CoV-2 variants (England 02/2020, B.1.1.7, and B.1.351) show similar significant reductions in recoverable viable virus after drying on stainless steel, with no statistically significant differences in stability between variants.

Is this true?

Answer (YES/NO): NO